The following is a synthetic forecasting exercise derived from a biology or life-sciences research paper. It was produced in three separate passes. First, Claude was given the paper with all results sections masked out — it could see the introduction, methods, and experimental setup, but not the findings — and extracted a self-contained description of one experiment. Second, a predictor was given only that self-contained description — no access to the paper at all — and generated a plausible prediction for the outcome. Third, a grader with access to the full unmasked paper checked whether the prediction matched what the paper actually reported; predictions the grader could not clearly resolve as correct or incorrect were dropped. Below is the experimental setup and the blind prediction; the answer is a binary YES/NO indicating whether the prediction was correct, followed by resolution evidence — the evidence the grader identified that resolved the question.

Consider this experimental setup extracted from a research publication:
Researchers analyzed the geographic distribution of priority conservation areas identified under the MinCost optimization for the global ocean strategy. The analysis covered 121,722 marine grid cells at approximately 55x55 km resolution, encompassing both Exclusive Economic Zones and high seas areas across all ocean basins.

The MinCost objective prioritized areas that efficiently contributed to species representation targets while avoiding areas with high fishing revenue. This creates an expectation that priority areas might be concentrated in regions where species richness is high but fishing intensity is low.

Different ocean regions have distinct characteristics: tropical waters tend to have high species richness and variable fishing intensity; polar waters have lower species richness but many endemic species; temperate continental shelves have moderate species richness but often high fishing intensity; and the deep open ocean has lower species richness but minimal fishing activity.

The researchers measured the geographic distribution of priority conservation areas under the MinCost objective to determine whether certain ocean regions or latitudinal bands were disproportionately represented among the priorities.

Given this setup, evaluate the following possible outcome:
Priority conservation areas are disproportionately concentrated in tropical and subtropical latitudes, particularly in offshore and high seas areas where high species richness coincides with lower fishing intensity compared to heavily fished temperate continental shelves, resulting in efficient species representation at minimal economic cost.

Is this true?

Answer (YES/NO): NO